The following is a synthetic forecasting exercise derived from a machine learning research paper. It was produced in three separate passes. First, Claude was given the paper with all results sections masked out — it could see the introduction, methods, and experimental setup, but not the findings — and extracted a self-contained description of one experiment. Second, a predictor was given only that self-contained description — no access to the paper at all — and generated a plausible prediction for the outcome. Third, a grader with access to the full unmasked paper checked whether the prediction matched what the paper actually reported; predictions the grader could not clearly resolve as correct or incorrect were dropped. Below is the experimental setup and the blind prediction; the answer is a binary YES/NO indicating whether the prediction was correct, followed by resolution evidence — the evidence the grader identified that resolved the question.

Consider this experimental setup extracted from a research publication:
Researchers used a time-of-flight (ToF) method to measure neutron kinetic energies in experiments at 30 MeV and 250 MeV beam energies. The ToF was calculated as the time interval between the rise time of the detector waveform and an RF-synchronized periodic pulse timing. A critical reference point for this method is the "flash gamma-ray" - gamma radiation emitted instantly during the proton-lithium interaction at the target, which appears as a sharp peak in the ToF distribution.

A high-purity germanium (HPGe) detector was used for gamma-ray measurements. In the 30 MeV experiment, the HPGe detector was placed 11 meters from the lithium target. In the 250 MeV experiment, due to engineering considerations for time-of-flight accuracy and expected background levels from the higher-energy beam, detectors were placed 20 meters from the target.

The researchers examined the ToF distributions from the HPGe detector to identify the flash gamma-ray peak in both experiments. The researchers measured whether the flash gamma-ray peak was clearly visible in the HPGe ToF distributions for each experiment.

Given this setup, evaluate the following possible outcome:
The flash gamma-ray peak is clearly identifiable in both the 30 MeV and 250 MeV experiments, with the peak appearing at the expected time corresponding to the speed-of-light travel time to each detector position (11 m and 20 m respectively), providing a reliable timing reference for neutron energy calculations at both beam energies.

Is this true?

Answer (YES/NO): NO